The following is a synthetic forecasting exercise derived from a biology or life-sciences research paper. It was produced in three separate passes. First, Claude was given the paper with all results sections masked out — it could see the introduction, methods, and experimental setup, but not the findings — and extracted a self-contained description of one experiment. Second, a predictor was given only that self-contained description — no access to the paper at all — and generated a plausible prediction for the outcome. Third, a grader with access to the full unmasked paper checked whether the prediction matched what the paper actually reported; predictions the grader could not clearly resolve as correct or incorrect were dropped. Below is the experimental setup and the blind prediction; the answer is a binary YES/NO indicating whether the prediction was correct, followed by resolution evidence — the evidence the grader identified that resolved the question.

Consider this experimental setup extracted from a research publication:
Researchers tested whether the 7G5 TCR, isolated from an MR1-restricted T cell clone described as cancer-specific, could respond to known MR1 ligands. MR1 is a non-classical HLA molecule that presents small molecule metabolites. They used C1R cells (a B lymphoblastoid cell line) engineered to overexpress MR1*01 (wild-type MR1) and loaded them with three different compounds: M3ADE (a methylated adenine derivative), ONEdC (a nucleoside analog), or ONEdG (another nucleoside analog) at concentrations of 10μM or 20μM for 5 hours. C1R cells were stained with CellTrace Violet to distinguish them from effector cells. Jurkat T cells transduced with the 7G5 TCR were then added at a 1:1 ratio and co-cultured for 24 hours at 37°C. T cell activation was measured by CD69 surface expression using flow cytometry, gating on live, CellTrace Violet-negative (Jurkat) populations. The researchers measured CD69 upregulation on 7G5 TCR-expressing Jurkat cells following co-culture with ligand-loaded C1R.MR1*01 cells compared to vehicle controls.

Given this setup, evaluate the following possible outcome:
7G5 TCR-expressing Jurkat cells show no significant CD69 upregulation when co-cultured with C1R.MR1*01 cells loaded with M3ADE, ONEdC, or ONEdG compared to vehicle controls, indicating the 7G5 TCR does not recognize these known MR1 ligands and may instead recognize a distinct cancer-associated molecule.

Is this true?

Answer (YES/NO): YES